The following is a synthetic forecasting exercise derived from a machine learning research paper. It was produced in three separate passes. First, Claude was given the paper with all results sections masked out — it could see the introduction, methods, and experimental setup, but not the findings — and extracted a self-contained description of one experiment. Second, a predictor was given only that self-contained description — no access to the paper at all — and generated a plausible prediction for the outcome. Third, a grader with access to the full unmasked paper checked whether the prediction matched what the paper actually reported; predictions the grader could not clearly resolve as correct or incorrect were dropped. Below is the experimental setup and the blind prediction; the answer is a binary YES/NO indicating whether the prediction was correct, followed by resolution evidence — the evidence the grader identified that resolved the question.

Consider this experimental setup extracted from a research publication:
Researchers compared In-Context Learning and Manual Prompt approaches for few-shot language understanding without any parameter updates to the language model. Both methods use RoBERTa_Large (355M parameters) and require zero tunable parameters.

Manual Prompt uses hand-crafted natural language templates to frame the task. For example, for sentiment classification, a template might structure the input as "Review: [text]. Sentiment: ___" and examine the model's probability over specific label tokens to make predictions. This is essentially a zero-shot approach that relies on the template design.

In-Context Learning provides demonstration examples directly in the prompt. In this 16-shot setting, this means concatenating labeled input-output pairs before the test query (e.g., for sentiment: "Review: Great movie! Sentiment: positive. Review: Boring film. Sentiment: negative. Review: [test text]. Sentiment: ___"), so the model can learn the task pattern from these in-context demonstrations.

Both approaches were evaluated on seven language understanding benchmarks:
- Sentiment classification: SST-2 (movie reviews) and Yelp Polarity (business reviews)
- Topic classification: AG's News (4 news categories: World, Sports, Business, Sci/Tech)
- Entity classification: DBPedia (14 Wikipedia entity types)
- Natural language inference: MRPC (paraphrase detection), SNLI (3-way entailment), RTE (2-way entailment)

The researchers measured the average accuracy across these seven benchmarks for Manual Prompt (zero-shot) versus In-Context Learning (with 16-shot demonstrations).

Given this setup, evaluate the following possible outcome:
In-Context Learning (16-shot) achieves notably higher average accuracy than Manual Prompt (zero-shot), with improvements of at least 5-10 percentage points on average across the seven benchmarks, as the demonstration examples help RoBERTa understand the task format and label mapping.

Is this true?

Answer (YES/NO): NO